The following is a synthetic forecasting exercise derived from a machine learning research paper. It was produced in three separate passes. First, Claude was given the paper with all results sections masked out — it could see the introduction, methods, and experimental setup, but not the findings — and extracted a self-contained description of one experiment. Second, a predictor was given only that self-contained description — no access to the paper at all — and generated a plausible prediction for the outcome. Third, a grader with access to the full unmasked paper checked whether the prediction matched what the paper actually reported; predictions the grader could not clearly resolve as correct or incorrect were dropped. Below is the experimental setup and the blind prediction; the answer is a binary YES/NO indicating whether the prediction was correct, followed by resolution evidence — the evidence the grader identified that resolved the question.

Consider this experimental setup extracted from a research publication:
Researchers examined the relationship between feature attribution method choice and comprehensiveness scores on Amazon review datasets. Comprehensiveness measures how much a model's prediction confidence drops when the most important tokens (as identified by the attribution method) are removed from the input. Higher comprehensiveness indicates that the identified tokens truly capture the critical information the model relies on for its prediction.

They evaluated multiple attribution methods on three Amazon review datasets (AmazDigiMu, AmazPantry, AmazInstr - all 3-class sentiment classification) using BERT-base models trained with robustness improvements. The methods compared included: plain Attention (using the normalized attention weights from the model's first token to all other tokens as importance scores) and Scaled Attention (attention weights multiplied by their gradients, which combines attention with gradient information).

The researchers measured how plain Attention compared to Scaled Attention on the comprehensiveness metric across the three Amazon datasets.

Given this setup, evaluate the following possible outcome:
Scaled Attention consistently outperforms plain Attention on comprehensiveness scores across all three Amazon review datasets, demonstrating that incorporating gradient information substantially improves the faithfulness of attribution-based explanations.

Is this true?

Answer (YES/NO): YES